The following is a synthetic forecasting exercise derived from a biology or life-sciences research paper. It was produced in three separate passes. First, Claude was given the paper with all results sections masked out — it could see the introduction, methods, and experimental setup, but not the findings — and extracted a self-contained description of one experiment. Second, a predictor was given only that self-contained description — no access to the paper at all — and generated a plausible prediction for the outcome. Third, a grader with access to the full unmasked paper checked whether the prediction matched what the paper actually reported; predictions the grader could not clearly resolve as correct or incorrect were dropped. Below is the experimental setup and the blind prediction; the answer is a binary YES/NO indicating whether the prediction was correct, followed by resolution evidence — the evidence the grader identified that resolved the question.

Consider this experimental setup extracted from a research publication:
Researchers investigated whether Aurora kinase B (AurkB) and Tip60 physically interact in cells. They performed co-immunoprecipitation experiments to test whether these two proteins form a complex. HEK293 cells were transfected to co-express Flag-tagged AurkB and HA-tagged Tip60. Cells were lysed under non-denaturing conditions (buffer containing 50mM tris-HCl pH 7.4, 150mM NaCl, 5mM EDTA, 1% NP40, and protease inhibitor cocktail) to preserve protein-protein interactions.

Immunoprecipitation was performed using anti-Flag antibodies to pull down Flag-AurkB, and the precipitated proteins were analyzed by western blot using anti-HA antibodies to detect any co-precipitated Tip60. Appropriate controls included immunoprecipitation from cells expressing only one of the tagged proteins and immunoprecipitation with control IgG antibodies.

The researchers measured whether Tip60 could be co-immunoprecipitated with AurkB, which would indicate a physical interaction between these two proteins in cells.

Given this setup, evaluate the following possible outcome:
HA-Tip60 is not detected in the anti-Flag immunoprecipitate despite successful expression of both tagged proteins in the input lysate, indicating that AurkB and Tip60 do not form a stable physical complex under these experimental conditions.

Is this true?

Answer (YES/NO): NO